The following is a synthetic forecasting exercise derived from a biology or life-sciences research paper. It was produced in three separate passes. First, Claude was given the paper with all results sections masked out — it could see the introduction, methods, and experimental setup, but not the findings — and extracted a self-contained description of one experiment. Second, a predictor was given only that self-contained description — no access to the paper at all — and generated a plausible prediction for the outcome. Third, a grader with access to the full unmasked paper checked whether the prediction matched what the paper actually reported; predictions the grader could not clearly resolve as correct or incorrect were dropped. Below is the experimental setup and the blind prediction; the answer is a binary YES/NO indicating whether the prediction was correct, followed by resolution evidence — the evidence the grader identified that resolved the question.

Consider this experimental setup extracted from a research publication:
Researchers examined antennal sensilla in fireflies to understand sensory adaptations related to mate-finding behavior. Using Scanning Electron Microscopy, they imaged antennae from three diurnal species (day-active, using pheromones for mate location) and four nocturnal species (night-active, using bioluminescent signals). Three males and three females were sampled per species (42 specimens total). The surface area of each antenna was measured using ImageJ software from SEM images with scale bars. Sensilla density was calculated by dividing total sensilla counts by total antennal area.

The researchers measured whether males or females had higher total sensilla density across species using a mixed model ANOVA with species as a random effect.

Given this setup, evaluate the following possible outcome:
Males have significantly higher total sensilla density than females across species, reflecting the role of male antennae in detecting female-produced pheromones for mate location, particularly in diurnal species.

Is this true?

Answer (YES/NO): NO